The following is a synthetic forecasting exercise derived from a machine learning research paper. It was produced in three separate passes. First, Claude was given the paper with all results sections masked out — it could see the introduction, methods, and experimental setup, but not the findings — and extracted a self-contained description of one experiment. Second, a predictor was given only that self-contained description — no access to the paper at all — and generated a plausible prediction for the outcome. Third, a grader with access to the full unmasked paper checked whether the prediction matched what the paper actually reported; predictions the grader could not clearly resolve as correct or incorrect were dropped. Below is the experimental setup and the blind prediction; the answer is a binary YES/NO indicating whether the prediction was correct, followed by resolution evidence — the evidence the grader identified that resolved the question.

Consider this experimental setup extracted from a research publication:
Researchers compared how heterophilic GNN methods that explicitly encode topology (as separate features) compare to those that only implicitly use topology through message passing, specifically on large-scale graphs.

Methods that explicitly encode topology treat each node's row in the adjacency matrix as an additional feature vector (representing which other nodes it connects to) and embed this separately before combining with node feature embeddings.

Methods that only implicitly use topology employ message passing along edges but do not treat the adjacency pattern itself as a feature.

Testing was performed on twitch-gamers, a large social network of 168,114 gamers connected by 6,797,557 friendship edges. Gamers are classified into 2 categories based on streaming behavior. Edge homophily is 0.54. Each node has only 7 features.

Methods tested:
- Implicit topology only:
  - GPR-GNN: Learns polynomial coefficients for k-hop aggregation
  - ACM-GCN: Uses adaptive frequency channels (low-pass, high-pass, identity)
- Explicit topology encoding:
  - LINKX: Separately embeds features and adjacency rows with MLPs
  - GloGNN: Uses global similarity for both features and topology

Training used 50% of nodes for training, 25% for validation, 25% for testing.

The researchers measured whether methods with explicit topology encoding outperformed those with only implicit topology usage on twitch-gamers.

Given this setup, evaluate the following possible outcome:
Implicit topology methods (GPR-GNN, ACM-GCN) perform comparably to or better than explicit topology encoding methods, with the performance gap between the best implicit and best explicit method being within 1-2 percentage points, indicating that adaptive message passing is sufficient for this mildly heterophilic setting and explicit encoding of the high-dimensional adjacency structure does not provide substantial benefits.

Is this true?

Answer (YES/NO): NO